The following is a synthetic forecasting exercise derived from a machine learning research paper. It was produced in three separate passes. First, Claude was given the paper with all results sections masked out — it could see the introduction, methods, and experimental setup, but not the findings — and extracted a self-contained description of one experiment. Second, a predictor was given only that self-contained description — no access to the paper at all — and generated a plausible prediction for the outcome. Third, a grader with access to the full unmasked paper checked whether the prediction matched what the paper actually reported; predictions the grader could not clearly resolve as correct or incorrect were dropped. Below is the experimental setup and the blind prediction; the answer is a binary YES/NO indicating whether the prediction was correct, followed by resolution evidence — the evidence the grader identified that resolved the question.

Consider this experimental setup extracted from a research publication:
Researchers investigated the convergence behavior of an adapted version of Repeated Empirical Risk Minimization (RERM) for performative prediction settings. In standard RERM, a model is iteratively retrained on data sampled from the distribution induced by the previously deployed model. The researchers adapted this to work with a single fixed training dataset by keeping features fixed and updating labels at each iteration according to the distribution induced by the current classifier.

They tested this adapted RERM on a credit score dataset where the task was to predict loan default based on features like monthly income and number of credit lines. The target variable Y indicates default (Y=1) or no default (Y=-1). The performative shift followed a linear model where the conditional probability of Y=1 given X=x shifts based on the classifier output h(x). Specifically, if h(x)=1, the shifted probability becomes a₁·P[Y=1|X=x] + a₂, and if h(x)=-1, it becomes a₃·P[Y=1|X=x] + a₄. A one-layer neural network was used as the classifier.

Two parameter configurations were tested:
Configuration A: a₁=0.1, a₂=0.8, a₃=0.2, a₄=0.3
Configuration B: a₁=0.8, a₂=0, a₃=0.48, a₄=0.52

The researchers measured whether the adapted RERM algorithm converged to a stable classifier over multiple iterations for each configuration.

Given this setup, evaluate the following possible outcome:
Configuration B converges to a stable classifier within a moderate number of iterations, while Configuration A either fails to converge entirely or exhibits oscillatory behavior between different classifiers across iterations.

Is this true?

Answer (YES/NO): NO